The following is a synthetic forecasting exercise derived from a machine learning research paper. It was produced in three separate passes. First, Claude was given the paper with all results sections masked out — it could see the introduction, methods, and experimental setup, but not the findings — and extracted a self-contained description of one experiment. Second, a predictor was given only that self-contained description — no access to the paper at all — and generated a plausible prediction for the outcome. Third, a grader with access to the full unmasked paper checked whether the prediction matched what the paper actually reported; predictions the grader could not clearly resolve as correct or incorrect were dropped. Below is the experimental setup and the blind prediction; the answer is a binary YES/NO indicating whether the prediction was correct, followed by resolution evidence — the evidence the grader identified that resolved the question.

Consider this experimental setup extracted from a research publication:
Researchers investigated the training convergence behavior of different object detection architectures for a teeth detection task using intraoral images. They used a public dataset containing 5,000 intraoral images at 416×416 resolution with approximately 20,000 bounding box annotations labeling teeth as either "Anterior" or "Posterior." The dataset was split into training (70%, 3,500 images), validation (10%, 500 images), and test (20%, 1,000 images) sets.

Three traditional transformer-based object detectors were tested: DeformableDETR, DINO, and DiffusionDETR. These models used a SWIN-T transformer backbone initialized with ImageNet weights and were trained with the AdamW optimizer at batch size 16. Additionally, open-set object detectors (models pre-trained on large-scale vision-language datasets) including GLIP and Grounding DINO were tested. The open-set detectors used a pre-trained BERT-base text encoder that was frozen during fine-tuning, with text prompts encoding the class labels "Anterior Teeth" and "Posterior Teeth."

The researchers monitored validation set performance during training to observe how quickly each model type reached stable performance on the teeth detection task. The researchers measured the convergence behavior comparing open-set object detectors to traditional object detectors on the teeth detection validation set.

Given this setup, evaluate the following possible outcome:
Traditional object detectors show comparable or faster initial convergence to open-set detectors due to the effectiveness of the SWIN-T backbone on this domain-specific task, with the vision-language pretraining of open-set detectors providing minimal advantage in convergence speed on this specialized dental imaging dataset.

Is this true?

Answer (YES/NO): NO